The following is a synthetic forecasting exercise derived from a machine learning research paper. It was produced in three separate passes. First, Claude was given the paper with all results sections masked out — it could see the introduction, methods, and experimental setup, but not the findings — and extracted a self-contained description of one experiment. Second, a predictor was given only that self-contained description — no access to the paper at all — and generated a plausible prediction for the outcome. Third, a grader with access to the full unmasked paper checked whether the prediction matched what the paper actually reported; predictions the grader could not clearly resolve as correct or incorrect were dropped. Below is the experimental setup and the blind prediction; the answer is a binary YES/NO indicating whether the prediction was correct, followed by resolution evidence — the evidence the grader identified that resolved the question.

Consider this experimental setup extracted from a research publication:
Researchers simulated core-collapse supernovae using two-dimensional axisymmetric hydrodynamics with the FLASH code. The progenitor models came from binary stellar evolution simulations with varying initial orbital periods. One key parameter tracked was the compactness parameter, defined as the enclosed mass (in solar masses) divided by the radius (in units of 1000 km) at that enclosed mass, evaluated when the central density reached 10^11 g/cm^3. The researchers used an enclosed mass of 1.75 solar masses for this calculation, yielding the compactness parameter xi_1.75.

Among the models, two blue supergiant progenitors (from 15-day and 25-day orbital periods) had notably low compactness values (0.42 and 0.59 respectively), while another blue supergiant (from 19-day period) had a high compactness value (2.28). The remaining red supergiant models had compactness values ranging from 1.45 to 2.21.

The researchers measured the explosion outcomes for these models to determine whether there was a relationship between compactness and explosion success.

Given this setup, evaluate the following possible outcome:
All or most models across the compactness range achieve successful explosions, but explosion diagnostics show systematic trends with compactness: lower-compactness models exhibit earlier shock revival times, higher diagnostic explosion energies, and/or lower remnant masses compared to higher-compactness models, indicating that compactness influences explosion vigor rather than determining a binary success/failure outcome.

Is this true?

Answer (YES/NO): NO